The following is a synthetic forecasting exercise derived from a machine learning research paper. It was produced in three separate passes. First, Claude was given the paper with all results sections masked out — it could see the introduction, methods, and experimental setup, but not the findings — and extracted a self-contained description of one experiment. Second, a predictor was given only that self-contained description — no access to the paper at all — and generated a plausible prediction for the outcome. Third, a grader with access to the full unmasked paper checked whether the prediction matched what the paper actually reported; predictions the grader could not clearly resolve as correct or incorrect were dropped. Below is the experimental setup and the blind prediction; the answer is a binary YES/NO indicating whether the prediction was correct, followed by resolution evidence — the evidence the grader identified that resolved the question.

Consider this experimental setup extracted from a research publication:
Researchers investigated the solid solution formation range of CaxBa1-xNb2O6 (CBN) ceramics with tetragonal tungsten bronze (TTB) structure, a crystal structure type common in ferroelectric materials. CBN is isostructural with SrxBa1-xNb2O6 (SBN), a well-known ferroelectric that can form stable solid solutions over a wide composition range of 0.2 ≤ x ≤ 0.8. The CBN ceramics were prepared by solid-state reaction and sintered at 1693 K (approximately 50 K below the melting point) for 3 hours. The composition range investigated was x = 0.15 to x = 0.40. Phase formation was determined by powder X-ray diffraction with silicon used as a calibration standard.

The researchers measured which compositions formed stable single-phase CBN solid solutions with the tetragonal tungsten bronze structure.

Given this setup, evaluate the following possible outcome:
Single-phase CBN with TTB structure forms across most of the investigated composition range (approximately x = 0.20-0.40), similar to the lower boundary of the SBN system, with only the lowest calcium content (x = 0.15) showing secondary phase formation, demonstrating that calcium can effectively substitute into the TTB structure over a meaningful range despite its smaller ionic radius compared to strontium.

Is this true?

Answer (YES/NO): NO